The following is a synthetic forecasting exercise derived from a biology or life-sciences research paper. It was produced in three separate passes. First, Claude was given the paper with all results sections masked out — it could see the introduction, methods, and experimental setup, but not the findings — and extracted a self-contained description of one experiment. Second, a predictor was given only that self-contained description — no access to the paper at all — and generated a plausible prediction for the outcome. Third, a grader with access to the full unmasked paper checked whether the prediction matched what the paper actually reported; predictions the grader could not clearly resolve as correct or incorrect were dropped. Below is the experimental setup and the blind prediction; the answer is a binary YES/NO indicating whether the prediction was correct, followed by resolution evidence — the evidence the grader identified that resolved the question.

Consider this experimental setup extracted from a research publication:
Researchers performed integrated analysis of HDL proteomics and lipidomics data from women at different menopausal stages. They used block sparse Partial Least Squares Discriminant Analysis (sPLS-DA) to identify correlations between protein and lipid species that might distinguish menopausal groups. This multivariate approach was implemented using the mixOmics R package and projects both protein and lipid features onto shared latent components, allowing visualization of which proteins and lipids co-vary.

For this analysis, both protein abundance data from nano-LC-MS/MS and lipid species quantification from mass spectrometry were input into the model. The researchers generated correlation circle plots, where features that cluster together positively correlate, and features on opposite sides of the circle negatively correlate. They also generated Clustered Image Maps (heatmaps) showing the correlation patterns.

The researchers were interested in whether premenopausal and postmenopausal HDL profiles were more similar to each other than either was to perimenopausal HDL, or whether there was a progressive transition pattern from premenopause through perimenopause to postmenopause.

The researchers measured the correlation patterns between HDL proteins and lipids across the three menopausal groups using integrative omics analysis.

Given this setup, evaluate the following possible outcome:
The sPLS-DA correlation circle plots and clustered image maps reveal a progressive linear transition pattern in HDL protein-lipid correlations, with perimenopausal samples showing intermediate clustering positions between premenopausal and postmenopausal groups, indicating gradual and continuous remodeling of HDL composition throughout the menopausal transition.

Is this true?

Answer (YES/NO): NO